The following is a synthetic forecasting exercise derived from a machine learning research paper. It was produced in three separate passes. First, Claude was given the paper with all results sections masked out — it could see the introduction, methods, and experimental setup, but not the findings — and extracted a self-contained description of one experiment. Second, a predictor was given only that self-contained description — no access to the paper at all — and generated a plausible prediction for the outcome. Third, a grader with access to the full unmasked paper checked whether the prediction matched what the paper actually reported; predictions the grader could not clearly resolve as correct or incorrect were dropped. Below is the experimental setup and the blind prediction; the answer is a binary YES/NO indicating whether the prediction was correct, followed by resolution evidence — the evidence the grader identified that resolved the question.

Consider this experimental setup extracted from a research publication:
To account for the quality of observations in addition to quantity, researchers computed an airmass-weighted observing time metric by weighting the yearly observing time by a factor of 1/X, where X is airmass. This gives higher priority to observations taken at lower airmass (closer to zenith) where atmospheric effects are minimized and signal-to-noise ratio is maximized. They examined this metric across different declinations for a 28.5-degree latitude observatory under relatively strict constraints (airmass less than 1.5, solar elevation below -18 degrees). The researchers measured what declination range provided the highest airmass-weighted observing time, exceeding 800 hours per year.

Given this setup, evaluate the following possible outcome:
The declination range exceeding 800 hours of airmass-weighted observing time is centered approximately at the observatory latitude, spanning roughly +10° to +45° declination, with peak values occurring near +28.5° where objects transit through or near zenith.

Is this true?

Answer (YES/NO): NO